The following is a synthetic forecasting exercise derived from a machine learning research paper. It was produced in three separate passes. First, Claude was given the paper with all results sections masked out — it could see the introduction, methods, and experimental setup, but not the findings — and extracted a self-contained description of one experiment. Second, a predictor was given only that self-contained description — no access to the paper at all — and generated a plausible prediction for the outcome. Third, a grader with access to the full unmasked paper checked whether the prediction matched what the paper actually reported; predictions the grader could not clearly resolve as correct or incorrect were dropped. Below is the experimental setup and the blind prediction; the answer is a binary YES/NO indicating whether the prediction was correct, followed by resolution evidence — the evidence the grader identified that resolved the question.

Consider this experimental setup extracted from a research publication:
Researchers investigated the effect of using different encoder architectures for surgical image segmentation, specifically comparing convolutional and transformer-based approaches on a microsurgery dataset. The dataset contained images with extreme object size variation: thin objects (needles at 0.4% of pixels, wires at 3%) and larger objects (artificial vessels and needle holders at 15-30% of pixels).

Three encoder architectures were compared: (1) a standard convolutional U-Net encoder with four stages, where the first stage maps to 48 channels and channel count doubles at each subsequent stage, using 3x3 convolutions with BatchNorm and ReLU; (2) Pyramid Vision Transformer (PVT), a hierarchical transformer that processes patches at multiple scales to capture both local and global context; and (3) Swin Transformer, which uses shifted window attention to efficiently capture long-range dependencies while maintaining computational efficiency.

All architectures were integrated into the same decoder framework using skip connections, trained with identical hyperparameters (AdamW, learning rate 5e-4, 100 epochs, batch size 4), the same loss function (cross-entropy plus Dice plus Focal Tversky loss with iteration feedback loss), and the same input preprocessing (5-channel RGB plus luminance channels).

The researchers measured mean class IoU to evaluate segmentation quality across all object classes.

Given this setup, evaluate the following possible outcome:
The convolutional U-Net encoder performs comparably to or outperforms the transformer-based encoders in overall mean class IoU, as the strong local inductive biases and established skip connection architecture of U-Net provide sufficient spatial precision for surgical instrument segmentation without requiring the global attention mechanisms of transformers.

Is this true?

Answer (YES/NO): YES